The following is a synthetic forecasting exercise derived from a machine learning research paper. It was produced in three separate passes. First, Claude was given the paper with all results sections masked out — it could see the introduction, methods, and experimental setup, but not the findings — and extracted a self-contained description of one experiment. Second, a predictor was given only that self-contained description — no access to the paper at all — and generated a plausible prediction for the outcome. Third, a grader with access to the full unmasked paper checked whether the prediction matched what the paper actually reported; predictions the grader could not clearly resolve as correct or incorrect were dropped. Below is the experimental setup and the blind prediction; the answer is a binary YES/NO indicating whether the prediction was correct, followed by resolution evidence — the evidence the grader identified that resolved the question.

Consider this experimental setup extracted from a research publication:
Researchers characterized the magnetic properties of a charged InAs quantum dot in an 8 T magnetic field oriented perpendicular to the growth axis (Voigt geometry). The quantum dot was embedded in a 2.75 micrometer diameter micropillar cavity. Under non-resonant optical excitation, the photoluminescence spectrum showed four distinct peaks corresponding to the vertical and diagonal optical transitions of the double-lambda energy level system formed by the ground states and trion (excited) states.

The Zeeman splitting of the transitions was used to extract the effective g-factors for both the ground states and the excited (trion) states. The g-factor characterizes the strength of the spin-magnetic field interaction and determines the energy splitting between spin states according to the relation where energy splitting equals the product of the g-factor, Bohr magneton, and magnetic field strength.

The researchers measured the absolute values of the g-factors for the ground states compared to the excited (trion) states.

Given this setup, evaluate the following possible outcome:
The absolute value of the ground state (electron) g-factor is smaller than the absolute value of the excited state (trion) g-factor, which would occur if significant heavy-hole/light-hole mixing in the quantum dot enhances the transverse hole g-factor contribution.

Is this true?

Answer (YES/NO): NO